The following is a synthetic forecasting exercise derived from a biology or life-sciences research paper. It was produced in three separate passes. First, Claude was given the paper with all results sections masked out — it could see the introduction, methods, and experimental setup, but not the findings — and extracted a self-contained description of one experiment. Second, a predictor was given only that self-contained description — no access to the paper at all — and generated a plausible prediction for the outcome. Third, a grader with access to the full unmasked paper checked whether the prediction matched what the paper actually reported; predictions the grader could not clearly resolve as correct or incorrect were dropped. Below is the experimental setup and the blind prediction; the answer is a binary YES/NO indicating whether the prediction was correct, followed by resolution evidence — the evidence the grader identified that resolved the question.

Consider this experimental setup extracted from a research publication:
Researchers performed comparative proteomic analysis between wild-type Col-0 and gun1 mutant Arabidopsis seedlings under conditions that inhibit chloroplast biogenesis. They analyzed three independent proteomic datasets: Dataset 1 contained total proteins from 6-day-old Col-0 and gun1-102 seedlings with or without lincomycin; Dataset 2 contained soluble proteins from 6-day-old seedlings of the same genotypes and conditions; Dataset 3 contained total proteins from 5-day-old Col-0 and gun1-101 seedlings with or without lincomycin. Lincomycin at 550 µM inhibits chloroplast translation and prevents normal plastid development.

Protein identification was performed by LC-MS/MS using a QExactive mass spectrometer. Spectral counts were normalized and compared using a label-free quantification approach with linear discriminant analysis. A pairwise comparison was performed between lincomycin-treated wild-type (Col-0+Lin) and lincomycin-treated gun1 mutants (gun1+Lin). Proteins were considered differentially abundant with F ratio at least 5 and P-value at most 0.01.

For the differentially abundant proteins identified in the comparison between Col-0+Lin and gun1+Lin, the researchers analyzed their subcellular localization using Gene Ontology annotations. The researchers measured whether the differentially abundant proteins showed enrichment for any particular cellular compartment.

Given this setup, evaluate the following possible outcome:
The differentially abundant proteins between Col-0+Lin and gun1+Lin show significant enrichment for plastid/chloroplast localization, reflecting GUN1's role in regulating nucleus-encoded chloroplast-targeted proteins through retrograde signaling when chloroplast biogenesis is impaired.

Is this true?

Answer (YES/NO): NO